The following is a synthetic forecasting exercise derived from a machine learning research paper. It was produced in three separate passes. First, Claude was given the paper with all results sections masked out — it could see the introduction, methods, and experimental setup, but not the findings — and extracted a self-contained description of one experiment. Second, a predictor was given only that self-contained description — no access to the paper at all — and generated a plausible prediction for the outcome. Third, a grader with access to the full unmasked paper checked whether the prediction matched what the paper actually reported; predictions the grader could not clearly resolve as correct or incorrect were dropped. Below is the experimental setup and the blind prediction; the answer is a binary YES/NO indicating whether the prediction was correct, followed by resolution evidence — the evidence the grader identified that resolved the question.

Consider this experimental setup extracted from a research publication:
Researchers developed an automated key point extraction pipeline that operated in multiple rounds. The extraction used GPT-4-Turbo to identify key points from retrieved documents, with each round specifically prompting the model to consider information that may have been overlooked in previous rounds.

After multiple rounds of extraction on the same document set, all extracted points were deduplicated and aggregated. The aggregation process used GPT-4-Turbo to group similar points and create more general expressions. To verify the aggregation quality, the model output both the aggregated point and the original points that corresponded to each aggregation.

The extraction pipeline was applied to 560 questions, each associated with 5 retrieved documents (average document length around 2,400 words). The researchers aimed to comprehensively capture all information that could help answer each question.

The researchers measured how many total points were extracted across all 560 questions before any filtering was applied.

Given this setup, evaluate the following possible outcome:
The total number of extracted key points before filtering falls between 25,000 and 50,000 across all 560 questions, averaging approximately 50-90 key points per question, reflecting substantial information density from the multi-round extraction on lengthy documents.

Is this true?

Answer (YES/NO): YES